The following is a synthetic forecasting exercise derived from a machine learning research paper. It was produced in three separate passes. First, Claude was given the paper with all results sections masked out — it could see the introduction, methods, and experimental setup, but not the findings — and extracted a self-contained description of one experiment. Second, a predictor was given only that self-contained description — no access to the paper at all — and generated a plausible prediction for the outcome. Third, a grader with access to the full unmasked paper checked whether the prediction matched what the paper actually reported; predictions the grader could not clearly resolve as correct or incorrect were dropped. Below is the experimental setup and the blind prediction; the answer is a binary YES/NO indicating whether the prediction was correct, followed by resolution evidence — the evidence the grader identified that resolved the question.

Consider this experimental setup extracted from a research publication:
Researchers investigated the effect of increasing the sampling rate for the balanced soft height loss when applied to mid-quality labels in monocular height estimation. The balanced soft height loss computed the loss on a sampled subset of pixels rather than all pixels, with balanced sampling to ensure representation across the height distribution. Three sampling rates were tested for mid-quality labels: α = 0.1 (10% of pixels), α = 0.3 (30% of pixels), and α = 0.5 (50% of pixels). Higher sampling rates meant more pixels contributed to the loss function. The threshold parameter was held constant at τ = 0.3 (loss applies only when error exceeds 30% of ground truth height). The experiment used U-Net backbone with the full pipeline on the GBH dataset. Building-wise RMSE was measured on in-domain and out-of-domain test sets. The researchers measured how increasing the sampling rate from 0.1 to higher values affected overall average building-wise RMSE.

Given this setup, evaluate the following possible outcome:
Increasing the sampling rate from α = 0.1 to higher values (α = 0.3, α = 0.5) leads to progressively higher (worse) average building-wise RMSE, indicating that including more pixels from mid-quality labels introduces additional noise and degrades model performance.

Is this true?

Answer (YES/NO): YES